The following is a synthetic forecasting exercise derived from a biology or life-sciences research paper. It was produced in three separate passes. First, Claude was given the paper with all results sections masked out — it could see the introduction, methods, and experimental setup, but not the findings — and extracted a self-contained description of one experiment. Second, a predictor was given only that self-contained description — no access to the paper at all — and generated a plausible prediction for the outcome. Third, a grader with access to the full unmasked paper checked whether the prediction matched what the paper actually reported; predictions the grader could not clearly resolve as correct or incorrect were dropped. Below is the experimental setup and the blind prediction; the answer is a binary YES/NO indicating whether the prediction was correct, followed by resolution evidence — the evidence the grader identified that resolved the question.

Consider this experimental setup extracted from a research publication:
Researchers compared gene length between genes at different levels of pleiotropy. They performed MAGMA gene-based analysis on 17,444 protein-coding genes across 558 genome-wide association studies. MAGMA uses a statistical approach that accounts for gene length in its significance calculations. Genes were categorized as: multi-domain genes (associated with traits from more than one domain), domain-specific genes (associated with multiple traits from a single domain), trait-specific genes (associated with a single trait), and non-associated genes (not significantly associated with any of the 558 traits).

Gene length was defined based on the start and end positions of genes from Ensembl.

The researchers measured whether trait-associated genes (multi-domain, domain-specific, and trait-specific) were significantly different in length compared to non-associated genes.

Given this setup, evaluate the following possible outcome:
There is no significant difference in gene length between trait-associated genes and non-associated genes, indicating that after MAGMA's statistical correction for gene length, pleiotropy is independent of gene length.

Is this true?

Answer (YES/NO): NO